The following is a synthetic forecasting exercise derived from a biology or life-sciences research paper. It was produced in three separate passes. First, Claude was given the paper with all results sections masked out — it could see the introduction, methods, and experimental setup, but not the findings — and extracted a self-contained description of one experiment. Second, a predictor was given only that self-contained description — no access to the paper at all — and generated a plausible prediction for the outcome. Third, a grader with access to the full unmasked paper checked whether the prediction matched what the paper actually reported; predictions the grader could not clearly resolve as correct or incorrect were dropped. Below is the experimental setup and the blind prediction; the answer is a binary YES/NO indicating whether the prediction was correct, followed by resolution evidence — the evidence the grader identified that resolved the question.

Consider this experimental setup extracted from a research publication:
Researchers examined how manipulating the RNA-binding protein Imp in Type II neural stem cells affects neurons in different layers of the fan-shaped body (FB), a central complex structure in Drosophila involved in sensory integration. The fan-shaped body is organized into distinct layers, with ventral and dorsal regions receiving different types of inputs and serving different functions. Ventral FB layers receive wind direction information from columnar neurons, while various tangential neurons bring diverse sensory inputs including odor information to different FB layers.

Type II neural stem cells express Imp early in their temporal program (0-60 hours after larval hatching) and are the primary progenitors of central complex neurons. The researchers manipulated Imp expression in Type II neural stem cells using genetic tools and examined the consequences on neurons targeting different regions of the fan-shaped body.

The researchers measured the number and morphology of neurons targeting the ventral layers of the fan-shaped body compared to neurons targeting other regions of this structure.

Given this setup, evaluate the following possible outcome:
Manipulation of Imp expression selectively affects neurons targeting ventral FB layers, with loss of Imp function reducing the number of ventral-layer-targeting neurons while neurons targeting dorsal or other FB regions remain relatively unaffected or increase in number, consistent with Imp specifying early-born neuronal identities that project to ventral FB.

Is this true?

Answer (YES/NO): NO